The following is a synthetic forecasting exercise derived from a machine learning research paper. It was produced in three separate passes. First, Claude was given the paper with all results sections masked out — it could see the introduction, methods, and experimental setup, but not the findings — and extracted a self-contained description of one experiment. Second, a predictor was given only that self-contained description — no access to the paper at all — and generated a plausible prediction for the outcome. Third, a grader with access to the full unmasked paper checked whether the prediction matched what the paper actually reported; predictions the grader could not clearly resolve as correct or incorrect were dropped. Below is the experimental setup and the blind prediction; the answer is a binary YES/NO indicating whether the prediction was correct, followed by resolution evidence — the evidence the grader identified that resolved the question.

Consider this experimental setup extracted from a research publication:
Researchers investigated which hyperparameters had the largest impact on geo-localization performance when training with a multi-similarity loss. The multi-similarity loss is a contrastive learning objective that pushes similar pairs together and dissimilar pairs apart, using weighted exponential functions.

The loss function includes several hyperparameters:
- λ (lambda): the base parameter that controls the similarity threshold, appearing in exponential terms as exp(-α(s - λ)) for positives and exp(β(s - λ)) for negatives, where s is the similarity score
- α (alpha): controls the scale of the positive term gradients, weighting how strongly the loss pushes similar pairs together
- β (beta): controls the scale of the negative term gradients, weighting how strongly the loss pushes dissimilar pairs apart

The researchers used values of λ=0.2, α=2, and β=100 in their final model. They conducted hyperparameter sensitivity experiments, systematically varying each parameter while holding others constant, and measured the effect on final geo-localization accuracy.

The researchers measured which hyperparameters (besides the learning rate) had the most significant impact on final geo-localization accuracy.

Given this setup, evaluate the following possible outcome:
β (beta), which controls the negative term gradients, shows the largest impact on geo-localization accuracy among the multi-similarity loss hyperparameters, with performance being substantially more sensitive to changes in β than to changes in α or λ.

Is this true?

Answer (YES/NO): NO